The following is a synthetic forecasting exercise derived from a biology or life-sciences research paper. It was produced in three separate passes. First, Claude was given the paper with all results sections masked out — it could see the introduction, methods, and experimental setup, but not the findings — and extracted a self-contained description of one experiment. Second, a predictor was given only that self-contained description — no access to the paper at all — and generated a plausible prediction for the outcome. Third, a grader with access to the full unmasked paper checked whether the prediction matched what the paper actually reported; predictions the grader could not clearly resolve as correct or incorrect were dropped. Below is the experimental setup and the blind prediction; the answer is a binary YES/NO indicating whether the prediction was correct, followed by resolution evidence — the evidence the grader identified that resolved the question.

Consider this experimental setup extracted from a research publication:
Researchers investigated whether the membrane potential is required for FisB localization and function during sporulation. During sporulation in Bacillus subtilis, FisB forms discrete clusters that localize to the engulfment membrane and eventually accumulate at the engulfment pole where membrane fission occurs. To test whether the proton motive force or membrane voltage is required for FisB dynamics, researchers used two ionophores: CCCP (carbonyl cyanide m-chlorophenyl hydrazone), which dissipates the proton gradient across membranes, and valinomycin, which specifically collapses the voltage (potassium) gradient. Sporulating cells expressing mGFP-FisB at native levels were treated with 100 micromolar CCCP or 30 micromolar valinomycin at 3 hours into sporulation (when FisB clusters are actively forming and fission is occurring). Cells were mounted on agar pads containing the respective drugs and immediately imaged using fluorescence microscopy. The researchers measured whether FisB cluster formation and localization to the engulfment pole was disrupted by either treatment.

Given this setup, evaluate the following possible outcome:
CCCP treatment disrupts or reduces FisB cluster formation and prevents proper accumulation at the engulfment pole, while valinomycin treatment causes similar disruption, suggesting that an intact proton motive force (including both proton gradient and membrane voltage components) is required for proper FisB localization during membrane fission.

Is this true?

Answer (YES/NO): NO